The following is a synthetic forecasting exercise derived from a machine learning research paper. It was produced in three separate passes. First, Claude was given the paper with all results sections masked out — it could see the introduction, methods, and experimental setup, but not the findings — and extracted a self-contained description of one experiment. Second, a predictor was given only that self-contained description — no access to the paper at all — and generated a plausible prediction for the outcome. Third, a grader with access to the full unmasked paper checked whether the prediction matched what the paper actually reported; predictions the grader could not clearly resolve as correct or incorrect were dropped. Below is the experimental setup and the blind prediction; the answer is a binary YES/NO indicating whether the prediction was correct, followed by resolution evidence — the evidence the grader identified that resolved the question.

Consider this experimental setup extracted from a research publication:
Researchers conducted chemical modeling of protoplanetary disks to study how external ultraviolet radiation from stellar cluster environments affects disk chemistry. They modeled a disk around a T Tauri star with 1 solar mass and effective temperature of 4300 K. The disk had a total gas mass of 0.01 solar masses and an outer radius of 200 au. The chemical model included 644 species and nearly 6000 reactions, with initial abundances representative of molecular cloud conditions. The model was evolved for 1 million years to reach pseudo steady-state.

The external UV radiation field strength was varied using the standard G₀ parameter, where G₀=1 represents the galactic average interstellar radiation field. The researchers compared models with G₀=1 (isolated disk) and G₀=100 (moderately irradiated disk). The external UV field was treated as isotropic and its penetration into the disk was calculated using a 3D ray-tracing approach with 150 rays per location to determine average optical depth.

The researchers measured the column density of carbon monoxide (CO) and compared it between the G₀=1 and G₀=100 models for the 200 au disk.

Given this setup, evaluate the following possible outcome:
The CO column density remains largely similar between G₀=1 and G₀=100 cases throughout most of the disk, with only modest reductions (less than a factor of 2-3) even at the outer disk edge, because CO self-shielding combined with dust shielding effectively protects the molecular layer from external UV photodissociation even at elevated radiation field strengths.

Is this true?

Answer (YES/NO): NO